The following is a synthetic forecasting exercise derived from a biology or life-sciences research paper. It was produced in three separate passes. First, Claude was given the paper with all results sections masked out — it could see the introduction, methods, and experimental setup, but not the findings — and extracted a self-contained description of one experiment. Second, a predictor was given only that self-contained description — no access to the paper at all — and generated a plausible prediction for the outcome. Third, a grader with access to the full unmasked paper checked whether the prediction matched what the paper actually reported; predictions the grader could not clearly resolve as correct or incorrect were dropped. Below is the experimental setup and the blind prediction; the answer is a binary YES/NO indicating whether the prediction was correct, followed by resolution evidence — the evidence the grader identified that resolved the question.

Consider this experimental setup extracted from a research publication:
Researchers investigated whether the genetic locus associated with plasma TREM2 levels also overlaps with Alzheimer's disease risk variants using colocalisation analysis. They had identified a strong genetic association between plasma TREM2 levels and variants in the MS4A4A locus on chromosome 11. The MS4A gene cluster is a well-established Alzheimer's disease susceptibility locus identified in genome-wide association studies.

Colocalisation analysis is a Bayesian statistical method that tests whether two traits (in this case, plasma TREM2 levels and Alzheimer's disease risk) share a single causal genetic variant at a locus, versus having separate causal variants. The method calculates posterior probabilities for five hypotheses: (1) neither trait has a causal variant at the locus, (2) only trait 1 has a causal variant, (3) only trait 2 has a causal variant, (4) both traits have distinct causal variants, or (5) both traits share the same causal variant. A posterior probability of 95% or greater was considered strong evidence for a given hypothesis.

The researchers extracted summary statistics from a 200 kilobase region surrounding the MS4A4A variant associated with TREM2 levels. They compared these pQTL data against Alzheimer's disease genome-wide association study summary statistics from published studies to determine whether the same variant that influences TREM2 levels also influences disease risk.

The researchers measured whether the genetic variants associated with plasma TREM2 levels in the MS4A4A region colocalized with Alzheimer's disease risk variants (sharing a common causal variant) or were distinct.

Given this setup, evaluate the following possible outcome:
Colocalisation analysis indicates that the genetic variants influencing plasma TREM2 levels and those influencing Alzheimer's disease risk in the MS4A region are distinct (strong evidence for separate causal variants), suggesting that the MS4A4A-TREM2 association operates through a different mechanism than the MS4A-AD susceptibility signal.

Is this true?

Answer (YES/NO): NO